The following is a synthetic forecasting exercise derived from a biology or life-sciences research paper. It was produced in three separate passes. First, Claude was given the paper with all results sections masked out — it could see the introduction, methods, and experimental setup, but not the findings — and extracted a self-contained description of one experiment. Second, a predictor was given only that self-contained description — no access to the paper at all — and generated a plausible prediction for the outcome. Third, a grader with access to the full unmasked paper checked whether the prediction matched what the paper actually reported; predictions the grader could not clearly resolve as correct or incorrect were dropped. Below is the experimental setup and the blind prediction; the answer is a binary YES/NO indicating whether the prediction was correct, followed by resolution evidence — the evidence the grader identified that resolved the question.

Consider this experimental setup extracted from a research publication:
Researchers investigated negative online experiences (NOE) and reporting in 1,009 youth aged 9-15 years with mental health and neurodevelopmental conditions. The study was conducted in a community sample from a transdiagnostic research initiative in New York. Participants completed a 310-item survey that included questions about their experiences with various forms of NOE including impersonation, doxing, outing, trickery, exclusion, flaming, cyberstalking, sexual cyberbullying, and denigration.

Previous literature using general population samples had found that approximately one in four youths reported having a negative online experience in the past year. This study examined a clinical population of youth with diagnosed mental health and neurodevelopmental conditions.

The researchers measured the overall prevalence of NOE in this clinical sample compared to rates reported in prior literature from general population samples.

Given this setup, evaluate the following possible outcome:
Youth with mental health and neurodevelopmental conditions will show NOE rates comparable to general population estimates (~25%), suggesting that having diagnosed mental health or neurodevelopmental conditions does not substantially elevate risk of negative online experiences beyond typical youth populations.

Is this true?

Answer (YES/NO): YES